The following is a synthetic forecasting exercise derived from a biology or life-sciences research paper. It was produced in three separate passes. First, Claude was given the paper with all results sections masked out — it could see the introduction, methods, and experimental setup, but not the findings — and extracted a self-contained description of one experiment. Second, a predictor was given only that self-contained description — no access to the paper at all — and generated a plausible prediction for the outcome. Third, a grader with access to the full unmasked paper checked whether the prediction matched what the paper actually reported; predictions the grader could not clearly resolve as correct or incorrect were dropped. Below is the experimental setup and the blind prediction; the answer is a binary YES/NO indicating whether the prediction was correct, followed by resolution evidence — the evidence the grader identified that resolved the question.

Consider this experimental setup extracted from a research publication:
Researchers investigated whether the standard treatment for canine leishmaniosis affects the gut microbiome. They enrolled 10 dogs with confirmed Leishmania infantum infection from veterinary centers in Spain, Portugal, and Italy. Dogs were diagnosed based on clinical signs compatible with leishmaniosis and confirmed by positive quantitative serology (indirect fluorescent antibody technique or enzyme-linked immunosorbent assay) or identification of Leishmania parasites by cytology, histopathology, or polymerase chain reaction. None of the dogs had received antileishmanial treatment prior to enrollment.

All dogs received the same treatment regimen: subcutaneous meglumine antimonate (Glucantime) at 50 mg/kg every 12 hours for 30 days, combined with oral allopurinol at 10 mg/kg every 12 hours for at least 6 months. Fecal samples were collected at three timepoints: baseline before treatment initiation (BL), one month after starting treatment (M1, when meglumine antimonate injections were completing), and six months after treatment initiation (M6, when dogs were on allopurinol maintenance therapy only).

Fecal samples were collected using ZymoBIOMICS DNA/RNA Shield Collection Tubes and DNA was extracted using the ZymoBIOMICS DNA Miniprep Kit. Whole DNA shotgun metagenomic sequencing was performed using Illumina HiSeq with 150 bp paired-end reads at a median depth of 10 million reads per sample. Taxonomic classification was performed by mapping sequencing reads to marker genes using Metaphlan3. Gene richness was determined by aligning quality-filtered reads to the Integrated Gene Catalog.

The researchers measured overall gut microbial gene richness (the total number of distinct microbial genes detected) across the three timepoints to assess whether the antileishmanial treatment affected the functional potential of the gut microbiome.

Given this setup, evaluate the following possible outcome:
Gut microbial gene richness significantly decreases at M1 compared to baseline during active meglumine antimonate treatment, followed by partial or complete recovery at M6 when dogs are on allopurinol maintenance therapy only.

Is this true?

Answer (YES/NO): NO